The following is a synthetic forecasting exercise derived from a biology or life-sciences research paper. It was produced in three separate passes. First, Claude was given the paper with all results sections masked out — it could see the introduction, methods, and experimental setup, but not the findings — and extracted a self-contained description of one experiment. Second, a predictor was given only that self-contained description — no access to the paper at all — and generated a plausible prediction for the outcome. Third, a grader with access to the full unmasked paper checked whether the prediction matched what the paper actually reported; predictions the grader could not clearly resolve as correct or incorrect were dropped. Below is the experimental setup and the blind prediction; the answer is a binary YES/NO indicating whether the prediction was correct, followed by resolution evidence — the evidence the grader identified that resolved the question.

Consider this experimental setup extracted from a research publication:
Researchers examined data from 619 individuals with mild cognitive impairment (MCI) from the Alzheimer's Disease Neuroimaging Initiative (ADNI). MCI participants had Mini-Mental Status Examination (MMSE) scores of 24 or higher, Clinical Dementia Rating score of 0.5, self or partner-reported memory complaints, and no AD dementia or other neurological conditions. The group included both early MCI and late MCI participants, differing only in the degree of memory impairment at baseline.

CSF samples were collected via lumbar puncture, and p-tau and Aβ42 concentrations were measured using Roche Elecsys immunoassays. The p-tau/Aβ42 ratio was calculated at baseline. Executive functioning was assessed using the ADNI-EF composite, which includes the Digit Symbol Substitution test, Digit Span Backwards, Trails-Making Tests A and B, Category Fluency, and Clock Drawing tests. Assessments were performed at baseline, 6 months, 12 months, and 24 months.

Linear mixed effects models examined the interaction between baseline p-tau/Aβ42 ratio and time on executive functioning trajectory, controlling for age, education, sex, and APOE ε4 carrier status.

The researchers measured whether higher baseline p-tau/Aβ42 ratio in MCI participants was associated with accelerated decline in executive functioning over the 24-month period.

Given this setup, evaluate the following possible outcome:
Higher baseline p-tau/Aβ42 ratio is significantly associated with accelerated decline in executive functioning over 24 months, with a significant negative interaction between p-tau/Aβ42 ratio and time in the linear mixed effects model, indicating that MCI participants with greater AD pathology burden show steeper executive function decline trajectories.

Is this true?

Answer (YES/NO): YES